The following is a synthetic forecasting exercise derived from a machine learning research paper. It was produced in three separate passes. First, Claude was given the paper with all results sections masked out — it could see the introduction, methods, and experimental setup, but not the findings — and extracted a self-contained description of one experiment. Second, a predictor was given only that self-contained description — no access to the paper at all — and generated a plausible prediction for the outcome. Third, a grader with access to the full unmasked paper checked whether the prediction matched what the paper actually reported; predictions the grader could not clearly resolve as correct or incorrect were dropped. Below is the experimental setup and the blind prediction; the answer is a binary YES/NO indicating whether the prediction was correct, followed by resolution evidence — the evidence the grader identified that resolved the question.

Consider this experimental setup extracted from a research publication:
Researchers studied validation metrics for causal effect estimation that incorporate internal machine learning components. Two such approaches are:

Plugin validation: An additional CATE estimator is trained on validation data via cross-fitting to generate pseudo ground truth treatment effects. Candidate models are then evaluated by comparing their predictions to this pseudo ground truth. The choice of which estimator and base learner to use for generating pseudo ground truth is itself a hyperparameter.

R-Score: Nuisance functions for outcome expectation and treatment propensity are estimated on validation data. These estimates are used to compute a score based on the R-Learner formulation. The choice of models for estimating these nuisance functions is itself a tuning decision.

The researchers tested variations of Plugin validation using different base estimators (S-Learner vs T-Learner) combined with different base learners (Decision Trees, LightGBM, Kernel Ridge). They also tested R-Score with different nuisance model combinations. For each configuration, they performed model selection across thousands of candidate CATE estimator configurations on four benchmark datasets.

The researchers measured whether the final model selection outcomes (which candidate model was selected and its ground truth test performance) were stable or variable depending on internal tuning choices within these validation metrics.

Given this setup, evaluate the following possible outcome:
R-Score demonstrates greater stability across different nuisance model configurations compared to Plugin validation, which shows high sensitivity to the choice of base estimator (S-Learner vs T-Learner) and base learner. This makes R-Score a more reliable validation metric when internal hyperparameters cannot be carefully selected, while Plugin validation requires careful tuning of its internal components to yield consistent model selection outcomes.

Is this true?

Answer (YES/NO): NO